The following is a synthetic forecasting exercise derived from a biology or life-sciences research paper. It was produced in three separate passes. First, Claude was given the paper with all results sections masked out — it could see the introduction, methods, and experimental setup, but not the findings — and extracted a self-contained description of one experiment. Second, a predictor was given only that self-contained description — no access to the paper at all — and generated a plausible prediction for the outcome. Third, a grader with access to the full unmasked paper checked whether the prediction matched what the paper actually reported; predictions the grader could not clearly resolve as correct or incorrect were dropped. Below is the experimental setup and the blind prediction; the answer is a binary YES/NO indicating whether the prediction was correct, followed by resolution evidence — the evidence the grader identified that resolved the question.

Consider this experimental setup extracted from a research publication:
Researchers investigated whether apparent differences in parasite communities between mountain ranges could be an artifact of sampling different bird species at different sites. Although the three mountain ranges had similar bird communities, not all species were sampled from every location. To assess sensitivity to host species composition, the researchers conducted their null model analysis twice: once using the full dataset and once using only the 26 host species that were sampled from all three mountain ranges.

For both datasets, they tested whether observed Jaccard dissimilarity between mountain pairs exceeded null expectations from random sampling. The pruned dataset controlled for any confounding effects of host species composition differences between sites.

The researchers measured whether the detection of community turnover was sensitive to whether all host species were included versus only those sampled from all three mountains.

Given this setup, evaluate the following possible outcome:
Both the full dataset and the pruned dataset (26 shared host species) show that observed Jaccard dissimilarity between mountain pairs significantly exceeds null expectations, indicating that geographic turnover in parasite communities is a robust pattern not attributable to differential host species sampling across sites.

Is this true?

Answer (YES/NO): YES